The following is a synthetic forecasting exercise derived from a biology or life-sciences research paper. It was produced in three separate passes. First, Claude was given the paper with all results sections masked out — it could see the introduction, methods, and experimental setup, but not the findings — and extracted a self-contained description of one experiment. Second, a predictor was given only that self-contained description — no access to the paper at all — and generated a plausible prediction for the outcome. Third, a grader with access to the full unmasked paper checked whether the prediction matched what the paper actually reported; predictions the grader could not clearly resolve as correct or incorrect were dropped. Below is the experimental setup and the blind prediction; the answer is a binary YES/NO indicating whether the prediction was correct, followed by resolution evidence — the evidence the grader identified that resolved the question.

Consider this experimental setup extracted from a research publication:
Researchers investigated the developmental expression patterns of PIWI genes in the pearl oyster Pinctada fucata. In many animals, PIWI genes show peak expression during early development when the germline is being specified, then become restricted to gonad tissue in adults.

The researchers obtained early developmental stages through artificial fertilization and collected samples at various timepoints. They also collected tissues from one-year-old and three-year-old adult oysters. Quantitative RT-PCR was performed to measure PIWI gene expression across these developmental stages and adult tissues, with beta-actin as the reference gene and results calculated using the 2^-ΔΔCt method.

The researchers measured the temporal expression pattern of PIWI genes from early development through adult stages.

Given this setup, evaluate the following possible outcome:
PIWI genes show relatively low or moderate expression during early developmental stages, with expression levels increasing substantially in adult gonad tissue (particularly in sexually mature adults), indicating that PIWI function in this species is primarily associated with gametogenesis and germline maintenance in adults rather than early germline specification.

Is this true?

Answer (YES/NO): NO